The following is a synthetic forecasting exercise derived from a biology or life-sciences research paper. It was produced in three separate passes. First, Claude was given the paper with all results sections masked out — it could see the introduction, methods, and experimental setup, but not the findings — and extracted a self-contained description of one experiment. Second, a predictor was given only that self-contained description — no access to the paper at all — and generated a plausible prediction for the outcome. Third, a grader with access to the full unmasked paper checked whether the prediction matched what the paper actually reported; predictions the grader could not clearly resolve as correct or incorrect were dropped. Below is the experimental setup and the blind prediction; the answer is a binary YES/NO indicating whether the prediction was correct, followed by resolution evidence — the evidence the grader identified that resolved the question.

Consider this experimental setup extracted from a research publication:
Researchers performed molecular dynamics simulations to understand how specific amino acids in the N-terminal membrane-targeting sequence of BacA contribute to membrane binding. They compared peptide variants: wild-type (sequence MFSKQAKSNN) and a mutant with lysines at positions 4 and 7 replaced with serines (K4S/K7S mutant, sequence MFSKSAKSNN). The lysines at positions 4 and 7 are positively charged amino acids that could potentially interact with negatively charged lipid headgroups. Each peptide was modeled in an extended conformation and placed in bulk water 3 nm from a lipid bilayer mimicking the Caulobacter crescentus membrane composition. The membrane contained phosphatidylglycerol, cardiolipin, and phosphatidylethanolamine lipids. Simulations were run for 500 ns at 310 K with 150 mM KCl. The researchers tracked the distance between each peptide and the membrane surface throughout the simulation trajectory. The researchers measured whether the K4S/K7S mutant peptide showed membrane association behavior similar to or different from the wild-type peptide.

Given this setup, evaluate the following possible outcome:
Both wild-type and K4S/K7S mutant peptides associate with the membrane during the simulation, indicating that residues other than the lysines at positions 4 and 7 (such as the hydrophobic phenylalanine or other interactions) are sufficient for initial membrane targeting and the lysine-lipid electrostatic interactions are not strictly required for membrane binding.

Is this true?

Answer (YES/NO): YES